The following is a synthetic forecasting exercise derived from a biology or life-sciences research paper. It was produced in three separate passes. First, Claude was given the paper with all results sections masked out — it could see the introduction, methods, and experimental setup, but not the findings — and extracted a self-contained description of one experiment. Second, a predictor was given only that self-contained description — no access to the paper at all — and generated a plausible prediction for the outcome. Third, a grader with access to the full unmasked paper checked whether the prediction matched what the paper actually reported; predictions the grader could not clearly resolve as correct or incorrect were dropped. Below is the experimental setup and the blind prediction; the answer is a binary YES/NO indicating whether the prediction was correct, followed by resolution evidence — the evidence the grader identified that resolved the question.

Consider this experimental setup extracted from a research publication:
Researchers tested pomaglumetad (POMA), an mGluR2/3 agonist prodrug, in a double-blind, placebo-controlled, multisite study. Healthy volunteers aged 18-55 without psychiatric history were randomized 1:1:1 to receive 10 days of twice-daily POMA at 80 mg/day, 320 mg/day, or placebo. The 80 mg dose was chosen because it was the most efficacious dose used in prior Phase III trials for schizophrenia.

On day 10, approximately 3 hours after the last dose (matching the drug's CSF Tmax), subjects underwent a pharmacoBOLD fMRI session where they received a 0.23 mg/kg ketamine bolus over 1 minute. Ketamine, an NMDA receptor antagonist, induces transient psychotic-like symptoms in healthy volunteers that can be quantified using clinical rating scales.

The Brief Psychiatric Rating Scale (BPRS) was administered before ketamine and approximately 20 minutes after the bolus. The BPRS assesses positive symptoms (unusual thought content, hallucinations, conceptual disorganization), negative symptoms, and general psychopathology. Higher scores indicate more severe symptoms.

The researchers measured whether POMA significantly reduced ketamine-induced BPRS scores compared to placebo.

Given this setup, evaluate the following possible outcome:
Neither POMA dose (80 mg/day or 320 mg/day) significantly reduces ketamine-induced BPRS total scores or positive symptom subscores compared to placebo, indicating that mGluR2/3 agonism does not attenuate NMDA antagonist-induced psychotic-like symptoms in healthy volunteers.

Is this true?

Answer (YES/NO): NO